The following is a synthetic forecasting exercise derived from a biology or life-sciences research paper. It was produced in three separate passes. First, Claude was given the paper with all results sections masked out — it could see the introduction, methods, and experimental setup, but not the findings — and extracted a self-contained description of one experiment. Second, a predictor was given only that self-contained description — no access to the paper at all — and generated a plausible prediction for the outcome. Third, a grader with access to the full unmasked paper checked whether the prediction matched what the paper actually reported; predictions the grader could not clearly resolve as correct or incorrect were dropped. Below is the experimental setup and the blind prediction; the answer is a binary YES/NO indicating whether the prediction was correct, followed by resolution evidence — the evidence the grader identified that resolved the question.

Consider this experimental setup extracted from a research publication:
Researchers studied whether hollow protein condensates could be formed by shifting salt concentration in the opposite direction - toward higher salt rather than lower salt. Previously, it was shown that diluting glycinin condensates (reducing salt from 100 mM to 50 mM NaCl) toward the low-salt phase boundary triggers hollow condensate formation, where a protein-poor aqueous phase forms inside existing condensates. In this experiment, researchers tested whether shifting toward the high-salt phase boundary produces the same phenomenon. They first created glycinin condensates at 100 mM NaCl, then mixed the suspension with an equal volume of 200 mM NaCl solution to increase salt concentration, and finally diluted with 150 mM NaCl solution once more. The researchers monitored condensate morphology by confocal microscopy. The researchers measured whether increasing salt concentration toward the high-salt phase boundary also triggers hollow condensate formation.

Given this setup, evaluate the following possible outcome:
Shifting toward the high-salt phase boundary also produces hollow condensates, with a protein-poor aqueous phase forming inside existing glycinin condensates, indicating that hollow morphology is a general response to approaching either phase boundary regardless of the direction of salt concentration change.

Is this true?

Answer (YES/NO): YES